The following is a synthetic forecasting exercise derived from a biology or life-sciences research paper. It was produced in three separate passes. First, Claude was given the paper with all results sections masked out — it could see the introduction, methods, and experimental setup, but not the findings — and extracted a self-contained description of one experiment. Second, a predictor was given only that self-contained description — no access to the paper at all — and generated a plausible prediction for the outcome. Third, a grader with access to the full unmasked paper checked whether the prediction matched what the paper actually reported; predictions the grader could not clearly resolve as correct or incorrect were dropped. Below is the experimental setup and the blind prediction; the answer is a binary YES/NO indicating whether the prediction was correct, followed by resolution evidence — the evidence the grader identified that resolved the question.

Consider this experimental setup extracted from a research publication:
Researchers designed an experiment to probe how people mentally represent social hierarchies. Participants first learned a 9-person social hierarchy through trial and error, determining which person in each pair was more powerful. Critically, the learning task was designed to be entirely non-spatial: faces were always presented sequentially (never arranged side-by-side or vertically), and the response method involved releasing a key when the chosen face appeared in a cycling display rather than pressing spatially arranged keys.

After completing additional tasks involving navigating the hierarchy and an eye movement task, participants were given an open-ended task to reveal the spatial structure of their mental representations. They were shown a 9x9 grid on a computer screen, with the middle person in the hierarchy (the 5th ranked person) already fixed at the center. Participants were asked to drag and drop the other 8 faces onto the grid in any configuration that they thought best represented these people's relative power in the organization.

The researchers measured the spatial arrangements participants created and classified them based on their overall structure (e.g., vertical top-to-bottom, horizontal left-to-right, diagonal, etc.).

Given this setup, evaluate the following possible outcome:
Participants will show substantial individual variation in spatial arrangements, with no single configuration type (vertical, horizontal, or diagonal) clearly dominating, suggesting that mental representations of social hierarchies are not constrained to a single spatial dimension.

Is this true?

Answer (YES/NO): NO